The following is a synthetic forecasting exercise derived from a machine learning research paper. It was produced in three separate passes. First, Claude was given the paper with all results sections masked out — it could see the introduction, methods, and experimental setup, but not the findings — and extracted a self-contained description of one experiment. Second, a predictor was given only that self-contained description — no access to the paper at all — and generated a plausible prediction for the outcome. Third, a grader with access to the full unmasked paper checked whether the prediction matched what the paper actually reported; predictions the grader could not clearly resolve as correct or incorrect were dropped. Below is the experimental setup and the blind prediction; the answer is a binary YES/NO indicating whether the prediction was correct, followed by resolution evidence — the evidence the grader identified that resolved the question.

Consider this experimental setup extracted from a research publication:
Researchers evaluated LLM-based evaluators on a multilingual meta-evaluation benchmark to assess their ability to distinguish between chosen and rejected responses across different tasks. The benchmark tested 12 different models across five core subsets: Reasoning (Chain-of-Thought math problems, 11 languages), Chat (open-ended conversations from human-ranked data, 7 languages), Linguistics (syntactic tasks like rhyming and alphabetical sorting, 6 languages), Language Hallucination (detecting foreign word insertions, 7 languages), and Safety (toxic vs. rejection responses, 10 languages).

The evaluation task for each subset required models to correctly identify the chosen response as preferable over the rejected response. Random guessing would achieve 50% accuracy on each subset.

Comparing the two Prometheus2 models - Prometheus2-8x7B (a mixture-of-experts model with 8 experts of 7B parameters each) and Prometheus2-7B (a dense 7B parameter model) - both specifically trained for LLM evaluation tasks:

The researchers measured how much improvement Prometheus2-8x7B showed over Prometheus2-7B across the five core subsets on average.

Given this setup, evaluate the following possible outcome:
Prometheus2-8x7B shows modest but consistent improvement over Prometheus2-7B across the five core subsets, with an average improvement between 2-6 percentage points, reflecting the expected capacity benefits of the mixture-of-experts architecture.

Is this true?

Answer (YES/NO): NO